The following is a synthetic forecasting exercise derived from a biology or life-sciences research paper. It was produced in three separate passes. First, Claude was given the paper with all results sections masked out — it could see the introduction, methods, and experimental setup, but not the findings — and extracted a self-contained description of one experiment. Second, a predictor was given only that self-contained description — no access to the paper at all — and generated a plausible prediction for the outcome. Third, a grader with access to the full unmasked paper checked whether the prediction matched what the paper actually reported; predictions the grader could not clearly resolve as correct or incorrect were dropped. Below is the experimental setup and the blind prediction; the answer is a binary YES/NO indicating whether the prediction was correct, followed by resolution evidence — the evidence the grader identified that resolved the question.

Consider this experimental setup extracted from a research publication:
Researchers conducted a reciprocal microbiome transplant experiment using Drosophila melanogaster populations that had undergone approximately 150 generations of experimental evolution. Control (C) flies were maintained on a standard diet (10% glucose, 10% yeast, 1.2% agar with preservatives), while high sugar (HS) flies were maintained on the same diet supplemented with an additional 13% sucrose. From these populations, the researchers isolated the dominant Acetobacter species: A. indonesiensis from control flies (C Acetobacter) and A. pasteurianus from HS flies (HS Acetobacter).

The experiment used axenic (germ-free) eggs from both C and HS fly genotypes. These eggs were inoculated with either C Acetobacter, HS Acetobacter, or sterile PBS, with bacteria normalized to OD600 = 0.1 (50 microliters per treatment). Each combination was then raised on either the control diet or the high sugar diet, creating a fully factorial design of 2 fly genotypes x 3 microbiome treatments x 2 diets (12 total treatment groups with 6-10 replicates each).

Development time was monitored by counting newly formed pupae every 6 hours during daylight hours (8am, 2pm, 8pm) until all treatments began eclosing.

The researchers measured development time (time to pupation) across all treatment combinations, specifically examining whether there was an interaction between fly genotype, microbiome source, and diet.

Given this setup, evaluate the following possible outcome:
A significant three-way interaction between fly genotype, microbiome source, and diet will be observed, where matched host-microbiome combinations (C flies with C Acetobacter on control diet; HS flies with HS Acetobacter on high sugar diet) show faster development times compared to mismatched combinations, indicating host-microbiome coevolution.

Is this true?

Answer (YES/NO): NO